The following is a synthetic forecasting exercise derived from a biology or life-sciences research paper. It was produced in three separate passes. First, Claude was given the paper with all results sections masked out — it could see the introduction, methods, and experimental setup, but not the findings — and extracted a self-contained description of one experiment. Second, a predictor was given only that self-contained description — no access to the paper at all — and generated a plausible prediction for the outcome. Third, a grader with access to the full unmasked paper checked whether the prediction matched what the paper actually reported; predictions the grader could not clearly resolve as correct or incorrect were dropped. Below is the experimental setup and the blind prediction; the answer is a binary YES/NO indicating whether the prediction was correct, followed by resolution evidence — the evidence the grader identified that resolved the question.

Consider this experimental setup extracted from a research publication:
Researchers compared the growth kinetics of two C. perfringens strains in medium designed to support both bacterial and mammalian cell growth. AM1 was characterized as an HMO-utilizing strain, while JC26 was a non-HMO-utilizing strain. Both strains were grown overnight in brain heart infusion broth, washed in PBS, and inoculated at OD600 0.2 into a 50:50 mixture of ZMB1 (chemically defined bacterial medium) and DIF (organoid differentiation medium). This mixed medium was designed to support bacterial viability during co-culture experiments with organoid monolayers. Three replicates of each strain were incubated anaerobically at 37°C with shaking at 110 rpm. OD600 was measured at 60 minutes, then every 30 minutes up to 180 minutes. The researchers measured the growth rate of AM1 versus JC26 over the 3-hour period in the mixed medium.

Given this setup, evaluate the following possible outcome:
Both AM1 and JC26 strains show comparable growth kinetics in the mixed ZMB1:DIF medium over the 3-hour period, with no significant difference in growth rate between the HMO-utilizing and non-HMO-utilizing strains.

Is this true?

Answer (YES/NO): NO